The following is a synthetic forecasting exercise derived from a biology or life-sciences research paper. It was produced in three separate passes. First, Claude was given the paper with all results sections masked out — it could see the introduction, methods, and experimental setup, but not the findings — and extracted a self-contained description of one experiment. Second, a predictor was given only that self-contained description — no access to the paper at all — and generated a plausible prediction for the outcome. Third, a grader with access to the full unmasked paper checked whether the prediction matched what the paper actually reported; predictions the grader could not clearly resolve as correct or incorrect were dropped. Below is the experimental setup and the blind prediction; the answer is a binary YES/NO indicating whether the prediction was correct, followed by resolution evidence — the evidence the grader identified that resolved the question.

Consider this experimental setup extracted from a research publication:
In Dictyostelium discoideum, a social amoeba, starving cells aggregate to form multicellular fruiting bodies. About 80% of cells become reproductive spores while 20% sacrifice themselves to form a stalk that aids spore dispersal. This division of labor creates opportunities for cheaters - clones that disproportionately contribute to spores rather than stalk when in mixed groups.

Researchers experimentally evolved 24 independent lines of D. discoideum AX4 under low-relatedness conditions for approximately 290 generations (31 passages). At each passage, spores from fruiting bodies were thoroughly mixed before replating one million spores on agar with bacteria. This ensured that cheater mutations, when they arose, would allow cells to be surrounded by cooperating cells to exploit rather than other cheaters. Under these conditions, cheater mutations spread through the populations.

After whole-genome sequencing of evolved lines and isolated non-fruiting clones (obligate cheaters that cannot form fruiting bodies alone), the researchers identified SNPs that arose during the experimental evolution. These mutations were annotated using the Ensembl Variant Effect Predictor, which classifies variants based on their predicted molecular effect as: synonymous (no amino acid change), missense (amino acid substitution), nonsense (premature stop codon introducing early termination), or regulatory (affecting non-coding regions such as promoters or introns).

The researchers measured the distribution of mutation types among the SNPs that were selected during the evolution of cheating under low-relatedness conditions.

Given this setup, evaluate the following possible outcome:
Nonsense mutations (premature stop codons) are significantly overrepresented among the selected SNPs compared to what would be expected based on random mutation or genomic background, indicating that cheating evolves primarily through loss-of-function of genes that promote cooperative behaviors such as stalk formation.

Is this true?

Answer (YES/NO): NO